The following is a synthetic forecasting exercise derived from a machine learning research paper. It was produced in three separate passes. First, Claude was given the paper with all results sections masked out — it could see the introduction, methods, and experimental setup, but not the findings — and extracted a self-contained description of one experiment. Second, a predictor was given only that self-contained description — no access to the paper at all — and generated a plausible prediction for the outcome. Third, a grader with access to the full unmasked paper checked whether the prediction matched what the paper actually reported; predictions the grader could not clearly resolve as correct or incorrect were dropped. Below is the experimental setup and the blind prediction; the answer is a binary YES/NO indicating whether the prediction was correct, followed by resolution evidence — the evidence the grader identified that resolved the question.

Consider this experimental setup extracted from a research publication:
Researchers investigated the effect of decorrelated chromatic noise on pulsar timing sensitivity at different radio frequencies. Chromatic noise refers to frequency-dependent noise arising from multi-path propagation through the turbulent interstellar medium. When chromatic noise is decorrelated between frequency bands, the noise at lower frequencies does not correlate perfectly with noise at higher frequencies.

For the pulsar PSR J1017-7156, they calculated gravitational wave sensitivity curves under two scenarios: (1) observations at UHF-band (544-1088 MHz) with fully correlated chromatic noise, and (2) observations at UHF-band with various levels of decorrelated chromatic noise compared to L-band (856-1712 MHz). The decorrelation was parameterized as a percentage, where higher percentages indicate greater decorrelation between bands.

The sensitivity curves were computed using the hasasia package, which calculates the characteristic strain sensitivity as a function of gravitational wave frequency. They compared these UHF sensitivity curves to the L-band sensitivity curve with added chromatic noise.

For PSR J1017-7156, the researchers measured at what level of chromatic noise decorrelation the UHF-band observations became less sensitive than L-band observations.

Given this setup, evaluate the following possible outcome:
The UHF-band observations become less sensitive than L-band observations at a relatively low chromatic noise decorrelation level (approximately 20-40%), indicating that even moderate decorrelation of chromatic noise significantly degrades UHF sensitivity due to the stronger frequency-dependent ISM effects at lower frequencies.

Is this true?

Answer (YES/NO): NO